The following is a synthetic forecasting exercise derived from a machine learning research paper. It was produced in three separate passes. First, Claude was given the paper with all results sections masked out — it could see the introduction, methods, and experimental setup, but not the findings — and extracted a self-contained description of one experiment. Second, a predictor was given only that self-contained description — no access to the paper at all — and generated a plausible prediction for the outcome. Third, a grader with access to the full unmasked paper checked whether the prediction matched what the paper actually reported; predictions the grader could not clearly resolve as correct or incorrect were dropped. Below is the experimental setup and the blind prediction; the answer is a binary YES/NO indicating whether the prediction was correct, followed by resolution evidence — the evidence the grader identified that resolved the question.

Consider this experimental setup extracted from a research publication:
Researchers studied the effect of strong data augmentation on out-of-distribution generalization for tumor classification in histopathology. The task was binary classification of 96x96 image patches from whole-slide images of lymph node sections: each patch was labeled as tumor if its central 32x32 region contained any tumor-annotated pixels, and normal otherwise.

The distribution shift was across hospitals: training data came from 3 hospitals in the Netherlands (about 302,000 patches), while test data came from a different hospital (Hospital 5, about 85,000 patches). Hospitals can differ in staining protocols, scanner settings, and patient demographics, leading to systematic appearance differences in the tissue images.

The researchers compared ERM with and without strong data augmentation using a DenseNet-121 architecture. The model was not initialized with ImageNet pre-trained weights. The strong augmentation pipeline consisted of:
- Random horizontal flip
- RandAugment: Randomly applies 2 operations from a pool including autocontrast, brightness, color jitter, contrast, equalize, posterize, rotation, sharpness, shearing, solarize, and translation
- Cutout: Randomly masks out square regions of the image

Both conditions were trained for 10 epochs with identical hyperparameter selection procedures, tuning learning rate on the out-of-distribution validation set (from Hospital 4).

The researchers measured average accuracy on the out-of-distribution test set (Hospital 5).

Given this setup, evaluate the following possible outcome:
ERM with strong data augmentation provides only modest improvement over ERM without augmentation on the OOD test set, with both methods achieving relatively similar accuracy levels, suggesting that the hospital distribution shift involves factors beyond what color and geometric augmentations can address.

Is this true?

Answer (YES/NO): NO